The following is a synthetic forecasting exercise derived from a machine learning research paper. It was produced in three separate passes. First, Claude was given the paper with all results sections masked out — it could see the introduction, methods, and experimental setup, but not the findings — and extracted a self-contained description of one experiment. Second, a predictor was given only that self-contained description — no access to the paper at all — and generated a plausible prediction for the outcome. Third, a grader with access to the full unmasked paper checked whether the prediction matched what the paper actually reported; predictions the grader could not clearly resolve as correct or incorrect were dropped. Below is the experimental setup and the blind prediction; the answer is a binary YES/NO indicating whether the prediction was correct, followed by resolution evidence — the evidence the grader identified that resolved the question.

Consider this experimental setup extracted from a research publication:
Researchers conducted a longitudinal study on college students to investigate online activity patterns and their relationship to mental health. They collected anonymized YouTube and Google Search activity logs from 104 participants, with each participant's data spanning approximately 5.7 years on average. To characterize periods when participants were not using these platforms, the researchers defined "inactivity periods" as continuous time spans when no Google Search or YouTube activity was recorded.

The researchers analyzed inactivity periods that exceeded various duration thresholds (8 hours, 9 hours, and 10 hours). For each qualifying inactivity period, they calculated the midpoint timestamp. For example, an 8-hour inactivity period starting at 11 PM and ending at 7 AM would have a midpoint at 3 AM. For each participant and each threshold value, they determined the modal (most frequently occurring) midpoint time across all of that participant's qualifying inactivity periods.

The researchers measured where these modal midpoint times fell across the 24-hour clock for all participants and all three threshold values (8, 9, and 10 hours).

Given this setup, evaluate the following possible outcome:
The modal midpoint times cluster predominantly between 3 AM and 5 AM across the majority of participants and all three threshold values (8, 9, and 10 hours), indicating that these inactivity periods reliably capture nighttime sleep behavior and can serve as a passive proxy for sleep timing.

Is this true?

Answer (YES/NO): NO